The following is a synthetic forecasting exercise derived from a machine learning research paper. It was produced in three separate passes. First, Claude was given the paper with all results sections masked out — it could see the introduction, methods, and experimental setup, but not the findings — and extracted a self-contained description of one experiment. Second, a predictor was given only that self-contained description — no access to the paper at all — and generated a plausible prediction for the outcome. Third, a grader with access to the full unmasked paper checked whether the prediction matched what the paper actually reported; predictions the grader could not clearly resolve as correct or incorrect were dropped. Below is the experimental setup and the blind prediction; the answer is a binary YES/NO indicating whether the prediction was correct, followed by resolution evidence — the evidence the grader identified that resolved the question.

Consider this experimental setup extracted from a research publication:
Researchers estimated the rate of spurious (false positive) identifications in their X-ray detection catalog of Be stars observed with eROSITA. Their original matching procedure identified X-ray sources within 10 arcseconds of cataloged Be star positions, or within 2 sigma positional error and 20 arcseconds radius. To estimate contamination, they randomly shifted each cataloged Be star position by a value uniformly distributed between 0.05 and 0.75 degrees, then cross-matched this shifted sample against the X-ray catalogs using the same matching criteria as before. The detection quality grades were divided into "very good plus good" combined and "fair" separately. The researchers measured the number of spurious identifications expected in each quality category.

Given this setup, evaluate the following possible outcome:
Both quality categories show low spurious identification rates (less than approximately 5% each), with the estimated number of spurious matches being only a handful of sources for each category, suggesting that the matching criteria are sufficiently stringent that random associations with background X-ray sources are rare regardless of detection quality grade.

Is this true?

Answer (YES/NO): YES